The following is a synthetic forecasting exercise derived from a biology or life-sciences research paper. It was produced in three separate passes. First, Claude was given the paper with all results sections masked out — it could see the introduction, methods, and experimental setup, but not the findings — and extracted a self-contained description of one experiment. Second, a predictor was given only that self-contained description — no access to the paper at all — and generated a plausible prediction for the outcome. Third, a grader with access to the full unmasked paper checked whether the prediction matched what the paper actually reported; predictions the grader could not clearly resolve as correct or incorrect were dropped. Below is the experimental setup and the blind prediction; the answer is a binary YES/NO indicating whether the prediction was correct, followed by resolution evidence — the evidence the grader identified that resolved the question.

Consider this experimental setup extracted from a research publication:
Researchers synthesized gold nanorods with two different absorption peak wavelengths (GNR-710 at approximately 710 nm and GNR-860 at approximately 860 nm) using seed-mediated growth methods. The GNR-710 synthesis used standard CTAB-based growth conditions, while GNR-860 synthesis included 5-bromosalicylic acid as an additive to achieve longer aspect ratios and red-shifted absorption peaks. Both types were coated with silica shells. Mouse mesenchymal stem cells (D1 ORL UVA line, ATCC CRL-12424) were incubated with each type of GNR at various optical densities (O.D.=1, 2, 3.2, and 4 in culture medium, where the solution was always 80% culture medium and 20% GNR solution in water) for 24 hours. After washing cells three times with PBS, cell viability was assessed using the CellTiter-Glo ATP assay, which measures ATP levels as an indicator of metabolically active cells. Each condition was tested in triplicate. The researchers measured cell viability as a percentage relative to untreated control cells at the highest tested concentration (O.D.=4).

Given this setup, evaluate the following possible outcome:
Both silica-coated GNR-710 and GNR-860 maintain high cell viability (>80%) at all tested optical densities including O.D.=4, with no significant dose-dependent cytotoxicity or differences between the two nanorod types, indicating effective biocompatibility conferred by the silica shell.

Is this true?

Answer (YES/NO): YES